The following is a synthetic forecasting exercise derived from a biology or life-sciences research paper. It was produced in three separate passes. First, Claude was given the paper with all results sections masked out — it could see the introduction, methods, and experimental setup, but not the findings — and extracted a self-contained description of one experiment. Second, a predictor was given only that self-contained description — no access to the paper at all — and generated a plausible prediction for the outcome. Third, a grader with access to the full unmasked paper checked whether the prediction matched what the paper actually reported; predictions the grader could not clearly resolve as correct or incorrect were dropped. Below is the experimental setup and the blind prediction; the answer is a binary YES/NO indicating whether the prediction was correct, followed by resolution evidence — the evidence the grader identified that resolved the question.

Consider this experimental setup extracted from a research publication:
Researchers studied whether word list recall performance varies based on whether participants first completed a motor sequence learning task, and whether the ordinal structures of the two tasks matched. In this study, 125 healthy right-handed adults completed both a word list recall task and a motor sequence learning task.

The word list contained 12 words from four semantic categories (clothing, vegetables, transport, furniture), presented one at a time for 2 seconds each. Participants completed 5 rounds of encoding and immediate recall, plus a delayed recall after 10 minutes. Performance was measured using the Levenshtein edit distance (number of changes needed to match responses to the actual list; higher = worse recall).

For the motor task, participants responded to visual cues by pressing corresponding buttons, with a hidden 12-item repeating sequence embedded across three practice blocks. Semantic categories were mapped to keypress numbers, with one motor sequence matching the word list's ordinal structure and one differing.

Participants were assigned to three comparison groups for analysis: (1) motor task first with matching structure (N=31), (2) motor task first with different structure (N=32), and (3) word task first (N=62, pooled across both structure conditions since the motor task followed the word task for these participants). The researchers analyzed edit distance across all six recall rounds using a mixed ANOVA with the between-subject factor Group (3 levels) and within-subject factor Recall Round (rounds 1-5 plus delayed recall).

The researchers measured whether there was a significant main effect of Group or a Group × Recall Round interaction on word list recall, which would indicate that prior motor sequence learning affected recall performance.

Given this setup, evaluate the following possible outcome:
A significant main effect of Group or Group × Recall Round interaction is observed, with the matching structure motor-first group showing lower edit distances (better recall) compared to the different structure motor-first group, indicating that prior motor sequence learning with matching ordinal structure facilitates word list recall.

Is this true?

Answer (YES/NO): NO